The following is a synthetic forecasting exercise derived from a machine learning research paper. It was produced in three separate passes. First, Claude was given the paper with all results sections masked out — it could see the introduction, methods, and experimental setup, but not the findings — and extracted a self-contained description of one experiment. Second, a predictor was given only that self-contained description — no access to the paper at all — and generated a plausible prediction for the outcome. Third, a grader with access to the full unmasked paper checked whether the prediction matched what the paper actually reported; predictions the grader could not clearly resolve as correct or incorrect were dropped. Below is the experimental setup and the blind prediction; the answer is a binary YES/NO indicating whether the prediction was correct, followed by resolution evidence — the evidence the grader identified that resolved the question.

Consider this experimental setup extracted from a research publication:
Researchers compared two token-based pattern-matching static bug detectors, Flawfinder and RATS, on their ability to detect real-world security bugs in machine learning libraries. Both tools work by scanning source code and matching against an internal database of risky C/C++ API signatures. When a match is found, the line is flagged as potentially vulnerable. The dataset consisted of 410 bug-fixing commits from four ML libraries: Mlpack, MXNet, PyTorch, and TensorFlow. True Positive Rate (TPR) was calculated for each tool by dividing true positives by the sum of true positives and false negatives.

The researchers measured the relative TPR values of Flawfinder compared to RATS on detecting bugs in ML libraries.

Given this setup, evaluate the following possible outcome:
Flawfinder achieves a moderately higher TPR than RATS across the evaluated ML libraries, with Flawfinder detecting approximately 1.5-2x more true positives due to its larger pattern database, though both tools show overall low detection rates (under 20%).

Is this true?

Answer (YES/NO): YES